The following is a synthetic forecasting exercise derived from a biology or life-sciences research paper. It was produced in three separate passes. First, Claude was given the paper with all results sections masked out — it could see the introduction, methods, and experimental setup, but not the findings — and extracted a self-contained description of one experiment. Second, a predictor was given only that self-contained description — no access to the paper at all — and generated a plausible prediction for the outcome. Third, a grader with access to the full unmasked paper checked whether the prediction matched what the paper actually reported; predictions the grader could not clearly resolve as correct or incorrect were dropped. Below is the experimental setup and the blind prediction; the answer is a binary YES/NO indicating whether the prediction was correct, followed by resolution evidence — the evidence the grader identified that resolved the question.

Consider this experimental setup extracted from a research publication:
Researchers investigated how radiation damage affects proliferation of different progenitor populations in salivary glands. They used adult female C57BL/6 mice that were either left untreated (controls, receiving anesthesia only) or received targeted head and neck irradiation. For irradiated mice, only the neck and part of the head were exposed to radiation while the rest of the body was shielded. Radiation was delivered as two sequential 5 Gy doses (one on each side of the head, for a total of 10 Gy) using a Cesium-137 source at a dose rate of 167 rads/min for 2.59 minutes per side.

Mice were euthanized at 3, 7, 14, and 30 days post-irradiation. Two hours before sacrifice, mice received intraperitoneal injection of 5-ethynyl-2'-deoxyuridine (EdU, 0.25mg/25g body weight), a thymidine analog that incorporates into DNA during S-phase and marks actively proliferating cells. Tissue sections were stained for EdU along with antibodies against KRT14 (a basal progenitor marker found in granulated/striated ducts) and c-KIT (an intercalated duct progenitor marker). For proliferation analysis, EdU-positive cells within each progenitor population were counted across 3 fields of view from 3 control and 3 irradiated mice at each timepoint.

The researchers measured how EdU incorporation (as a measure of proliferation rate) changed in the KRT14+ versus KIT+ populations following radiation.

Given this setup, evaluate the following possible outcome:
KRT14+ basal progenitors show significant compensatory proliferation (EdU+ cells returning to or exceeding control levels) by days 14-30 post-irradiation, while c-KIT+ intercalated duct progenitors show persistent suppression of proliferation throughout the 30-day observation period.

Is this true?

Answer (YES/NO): NO